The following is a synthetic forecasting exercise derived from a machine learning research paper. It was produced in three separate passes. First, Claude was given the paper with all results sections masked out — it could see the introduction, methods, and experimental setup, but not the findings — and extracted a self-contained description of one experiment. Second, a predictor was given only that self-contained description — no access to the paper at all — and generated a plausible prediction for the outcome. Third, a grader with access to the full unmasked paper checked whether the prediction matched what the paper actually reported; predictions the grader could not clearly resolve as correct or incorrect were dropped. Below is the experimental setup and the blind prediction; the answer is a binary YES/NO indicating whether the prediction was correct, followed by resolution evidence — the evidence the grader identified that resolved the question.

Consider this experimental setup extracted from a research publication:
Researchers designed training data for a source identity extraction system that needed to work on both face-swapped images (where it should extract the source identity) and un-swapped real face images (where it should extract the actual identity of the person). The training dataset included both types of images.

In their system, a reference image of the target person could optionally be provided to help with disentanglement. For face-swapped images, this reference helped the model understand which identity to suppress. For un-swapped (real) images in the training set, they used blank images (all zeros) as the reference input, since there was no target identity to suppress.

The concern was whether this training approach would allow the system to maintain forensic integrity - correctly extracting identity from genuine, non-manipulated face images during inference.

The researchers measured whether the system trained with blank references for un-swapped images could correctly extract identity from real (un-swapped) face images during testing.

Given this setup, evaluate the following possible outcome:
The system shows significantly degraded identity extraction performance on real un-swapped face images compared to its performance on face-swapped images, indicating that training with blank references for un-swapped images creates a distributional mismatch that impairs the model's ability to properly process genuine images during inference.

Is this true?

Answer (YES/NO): NO